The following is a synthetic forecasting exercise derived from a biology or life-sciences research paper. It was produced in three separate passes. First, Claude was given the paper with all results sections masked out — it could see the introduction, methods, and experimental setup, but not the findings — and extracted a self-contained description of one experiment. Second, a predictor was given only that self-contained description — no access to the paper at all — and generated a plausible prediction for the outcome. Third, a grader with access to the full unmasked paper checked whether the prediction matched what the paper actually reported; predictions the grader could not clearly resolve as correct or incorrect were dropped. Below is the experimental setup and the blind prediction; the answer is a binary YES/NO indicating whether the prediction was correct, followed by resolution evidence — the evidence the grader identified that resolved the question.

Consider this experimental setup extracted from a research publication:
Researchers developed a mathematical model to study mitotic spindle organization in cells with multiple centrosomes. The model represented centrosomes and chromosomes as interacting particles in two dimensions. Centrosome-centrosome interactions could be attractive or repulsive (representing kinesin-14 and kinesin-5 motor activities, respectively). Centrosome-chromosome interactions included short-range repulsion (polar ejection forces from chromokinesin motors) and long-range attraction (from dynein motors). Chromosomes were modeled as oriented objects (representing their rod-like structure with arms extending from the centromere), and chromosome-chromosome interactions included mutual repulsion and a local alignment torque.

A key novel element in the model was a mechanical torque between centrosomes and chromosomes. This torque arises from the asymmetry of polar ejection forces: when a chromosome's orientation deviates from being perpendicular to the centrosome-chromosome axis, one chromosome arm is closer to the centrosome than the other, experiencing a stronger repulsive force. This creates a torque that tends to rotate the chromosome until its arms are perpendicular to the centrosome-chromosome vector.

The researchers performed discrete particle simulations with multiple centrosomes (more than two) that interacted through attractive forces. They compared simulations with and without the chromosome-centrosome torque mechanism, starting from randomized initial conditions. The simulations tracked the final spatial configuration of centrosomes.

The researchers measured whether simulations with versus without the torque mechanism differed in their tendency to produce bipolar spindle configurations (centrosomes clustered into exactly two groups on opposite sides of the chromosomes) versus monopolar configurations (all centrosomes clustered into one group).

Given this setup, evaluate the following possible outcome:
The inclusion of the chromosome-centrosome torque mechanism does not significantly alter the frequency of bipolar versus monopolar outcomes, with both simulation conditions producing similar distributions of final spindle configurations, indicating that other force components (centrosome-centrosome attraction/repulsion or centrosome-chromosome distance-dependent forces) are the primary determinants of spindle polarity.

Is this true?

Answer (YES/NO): NO